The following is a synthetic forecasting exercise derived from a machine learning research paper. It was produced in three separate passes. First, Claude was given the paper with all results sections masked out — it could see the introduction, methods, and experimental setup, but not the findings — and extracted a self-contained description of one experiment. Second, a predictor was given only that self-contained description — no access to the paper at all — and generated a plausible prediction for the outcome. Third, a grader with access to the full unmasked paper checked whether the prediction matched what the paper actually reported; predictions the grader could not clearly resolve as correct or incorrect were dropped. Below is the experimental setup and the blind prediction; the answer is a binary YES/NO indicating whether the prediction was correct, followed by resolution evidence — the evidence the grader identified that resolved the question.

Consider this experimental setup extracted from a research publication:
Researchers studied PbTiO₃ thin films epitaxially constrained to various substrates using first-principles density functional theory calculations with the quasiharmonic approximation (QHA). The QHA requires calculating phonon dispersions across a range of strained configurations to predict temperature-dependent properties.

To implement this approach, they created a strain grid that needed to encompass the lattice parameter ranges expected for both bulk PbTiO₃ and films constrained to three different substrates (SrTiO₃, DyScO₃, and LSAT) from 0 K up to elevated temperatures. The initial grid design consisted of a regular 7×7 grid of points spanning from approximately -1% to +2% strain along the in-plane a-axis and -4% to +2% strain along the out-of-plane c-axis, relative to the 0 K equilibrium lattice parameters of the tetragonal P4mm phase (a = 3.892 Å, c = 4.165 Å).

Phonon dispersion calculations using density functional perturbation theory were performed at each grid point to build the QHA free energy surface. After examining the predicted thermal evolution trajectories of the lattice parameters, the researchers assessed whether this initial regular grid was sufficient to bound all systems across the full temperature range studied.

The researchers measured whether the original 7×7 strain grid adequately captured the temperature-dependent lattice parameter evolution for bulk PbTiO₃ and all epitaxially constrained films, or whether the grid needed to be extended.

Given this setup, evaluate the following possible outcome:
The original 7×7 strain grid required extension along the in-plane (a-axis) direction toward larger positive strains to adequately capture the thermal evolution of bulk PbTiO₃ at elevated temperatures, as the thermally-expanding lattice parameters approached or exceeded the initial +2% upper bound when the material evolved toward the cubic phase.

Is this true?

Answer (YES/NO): NO